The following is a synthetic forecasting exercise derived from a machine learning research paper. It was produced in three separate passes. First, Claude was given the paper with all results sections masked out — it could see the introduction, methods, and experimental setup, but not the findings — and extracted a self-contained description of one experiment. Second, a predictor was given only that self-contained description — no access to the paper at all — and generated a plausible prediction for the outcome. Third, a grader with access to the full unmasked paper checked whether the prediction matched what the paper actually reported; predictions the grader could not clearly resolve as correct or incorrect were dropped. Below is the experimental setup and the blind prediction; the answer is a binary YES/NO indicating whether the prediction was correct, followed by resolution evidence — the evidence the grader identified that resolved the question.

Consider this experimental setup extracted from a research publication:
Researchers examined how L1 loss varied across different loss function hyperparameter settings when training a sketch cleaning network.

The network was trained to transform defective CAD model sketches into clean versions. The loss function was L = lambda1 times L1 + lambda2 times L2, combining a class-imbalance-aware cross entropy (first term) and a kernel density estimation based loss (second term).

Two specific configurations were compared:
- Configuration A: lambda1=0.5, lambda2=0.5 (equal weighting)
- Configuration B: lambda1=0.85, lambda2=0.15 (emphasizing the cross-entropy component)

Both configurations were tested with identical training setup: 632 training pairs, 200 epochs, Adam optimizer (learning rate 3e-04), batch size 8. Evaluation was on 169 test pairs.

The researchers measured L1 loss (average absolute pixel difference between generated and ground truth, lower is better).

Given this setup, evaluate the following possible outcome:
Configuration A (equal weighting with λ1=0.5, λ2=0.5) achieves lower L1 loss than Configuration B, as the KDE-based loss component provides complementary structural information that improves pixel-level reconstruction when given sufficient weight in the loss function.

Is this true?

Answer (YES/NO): YES